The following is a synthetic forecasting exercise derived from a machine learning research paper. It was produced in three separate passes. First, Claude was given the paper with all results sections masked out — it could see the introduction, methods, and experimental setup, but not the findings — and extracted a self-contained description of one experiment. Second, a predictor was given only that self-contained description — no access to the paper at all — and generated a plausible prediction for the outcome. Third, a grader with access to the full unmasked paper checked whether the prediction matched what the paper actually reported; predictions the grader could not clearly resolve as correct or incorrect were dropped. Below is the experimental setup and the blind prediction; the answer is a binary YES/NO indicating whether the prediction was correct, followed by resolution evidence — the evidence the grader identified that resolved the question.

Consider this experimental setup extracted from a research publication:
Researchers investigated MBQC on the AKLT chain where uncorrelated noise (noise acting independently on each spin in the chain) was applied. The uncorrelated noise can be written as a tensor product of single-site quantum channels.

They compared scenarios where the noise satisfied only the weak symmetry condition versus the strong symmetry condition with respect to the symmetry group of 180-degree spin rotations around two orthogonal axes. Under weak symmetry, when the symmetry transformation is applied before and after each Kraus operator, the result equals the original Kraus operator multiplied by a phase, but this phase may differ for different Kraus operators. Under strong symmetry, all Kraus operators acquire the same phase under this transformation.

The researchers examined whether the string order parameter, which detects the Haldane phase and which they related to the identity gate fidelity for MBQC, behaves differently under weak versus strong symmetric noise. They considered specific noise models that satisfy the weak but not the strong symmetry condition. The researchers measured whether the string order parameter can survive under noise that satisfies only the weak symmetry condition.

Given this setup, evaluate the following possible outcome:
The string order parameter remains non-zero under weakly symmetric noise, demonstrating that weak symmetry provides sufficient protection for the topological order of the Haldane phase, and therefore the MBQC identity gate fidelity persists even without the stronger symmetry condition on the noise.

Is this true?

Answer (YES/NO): NO